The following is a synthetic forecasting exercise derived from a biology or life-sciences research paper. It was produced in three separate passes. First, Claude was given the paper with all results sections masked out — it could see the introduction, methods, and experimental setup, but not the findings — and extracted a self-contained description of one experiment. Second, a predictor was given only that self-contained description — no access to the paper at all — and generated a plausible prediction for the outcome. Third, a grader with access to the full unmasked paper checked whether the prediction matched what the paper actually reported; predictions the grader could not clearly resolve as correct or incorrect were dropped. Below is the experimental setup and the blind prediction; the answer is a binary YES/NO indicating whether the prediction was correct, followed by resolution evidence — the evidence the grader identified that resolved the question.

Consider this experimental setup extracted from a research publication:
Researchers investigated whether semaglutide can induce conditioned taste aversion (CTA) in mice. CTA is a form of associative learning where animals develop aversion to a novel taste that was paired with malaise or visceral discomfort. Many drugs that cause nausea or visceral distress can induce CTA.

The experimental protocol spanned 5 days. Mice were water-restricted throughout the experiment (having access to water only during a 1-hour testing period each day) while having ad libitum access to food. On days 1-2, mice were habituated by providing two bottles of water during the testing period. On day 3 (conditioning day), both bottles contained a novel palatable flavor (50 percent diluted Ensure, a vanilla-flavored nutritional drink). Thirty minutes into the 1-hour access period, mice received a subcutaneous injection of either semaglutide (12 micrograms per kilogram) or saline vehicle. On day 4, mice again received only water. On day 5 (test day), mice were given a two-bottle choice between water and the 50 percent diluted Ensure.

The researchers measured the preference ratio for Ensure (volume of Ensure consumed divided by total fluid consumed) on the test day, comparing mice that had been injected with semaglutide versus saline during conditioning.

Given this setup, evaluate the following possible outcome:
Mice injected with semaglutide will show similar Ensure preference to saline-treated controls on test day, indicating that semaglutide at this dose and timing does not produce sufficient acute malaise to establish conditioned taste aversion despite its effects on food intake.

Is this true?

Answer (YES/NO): NO